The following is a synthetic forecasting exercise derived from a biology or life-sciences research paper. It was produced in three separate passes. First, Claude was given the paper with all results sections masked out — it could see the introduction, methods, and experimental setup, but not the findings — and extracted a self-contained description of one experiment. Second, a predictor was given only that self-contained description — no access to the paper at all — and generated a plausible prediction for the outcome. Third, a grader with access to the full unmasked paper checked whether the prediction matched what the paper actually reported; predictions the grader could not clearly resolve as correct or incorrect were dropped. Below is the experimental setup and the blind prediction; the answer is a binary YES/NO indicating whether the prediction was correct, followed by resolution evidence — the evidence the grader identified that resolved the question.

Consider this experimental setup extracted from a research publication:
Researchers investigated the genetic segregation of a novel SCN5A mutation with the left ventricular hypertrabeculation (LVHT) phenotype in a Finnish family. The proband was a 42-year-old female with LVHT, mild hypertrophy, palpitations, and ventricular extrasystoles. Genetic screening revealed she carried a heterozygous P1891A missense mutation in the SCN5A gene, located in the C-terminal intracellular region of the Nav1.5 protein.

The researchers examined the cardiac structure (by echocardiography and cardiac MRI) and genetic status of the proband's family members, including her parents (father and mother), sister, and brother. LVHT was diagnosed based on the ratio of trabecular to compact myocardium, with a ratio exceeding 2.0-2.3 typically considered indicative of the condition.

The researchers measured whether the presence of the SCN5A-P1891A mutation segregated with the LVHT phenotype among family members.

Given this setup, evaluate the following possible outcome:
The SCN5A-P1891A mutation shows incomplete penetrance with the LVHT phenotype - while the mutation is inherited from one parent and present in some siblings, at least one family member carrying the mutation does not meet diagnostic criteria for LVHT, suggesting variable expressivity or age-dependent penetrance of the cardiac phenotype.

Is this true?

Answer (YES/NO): NO